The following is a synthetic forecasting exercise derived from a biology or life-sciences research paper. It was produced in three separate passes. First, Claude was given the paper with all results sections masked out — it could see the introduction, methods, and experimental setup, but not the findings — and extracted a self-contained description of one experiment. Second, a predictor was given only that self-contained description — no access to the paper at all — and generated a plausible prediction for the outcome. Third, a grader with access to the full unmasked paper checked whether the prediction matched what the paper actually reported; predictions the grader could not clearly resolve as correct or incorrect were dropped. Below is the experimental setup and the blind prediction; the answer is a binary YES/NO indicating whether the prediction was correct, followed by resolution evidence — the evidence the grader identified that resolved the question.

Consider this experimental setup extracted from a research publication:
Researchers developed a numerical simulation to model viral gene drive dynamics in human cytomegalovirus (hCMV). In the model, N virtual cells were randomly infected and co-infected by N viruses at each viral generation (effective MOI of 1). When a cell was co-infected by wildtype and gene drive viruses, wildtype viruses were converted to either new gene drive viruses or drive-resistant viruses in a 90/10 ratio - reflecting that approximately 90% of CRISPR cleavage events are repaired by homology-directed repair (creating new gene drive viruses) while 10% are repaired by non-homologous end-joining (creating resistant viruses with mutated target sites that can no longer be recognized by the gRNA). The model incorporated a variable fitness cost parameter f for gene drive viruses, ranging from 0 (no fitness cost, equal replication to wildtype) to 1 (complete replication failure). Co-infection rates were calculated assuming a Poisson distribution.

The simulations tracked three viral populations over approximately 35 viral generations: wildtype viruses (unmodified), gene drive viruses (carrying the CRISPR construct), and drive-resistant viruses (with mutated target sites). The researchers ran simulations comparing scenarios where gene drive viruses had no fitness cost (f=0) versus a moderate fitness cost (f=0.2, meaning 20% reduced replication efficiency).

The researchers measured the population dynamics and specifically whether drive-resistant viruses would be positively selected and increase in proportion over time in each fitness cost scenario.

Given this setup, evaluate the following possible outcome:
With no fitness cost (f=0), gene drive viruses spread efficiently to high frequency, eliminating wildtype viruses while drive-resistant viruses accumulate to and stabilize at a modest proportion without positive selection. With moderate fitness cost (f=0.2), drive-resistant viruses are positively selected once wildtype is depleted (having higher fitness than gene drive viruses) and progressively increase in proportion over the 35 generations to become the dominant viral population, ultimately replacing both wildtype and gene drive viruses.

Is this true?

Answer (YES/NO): YES